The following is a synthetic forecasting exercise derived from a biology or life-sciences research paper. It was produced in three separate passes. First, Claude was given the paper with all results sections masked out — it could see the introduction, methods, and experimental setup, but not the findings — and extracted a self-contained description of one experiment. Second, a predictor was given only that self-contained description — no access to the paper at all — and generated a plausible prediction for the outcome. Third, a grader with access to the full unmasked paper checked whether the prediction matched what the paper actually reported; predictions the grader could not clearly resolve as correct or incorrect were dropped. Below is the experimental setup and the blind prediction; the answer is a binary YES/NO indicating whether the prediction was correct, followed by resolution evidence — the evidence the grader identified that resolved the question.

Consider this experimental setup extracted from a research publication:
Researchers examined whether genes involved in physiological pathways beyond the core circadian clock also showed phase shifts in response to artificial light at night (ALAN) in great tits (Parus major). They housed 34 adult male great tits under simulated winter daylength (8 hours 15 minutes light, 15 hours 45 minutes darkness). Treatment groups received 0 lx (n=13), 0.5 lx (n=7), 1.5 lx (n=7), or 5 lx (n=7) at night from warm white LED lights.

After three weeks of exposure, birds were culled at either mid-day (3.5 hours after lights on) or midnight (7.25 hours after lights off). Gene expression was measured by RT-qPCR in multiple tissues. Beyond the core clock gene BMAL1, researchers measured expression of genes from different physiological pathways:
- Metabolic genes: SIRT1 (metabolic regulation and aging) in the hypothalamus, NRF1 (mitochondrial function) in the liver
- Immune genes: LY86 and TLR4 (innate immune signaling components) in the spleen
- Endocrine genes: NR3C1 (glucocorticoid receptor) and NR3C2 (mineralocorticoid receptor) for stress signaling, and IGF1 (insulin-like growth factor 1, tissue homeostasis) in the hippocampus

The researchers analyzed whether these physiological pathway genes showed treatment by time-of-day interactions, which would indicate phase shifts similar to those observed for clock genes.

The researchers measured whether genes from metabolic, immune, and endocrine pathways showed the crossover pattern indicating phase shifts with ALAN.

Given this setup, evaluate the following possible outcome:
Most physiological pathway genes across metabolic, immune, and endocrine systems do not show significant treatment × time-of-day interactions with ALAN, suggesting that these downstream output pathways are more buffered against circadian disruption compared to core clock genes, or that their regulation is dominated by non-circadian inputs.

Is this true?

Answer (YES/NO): YES